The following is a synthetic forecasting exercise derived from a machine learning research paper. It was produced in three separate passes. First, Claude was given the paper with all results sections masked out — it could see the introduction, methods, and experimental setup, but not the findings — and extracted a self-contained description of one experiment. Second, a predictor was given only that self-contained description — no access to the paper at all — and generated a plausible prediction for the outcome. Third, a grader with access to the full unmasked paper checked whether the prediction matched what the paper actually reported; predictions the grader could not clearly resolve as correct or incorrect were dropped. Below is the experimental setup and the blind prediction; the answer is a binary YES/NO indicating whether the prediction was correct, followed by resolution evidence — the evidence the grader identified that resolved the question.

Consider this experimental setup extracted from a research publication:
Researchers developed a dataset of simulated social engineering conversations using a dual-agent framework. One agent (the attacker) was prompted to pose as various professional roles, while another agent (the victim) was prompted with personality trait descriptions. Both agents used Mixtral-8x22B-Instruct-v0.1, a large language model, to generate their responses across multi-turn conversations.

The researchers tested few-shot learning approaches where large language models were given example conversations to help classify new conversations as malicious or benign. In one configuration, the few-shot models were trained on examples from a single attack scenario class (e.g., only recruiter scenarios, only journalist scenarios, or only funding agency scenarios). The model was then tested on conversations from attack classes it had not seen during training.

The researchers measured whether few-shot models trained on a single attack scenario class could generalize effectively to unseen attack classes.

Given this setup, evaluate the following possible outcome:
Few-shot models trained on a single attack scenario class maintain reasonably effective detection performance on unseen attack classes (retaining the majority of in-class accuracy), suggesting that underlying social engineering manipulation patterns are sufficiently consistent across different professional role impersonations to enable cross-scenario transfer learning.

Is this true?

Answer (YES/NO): NO